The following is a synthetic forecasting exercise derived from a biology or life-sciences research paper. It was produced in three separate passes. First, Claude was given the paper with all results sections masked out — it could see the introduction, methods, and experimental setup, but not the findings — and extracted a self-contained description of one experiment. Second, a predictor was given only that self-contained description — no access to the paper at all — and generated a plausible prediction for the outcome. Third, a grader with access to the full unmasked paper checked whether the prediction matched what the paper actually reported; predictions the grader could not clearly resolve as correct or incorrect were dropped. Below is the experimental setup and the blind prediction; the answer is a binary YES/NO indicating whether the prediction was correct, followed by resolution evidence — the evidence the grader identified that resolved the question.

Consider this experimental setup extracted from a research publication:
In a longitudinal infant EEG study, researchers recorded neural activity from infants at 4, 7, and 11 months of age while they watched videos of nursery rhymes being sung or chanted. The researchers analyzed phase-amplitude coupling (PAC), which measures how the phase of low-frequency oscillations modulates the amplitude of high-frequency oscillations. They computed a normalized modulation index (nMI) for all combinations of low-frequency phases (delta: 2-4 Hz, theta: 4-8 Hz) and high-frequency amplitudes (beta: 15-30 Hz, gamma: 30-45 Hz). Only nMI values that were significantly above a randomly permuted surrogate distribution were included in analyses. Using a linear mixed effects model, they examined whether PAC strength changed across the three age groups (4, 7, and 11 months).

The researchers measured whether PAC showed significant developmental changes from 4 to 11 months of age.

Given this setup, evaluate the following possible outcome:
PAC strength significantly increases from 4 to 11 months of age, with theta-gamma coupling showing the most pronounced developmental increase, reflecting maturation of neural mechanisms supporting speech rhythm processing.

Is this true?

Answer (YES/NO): NO